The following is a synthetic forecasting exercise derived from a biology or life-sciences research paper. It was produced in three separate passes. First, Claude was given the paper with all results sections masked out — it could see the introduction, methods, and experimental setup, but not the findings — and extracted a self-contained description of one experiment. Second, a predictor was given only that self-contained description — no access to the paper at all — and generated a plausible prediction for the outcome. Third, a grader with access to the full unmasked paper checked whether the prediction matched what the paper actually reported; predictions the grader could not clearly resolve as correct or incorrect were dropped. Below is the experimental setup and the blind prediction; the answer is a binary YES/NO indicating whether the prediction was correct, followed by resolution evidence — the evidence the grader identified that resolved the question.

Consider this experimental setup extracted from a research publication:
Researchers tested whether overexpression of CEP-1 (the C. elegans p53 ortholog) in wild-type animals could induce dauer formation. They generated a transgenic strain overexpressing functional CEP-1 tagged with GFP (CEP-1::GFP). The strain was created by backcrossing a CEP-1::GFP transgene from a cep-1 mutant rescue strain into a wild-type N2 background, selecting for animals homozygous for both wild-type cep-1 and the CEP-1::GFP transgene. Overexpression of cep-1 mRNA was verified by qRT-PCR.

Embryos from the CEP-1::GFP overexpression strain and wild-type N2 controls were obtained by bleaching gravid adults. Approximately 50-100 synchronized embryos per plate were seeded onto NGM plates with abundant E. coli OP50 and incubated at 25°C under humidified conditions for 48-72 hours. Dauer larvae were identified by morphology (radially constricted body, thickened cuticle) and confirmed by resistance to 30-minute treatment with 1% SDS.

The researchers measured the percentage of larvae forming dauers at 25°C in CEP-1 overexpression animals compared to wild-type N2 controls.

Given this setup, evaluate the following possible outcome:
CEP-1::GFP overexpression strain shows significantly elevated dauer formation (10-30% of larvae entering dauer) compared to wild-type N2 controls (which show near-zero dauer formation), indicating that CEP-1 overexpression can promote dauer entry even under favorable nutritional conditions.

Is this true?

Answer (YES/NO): NO